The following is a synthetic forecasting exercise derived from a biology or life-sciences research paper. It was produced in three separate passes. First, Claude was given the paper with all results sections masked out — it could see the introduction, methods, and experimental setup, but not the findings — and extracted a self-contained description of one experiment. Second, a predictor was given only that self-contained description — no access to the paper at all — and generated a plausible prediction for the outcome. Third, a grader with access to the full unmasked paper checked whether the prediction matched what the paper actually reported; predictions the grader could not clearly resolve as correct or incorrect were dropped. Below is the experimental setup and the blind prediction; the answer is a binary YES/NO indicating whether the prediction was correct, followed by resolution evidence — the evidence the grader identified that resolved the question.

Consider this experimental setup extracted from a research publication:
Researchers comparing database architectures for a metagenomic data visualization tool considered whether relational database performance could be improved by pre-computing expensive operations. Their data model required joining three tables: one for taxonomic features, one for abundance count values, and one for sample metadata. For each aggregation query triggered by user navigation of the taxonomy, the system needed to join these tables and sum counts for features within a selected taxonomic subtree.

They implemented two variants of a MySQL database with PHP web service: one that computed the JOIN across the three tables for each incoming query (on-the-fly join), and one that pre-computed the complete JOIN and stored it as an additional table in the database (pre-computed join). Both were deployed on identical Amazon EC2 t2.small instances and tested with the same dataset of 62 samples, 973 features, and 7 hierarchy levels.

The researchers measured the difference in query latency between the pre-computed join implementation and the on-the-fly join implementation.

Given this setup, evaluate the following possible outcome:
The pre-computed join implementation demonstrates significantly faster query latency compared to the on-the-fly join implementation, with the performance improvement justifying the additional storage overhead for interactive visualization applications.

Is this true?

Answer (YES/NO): NO